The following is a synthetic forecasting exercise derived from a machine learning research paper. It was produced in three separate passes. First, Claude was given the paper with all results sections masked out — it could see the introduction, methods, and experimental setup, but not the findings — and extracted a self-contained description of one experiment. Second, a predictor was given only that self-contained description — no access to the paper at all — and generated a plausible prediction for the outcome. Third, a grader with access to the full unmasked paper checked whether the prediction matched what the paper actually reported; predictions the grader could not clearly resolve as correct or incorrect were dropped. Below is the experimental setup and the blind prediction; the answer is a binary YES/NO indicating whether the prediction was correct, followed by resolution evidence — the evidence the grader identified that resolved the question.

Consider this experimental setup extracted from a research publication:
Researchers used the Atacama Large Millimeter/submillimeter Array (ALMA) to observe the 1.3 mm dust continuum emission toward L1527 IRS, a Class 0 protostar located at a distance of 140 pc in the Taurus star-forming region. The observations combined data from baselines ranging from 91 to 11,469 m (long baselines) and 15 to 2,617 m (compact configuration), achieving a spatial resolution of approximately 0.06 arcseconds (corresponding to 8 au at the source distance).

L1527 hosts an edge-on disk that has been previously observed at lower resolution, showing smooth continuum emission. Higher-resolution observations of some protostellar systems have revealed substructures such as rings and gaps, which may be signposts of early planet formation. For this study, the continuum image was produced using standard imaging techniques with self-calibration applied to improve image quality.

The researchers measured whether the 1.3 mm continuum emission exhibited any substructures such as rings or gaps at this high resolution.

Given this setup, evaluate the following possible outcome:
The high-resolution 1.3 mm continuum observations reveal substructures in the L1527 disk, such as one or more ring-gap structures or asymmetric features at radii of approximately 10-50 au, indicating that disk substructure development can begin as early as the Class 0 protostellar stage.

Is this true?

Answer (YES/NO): NO